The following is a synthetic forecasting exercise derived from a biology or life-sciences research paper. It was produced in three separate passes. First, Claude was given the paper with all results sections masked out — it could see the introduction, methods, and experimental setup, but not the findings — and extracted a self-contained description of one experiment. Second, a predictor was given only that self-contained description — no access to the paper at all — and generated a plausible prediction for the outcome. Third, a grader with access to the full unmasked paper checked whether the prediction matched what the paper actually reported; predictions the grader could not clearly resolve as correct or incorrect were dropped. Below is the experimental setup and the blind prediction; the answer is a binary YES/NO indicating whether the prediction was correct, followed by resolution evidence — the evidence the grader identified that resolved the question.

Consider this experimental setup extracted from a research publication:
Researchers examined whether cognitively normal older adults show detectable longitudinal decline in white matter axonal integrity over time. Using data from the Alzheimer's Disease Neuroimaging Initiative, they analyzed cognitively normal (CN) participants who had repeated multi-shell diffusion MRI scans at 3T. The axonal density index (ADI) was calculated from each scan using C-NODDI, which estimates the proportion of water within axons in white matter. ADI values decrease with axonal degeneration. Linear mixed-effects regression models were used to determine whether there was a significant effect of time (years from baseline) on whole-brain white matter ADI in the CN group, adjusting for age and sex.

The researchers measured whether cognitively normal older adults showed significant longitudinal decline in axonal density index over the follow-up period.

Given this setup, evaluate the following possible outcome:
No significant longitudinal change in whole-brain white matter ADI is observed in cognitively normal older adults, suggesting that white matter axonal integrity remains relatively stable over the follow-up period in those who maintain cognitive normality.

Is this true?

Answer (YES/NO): YES